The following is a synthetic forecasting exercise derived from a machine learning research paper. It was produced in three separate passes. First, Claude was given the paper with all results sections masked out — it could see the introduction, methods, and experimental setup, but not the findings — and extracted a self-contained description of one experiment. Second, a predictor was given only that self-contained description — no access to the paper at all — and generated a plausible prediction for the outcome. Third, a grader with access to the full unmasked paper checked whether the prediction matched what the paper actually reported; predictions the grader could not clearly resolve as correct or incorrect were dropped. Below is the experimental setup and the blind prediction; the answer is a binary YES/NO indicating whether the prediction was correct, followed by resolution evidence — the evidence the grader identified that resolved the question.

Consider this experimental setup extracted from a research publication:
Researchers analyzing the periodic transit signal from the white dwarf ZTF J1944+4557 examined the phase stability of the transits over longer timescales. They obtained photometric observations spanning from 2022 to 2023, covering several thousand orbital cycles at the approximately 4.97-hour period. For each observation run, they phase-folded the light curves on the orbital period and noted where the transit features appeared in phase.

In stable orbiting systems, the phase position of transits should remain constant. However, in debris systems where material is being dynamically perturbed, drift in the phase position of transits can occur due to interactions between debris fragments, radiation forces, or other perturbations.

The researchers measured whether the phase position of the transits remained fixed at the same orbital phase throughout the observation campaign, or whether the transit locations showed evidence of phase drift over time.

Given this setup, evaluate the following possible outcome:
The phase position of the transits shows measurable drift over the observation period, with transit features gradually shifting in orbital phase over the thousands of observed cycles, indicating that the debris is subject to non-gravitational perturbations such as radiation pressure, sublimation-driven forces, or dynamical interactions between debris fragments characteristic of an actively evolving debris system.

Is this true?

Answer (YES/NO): NO